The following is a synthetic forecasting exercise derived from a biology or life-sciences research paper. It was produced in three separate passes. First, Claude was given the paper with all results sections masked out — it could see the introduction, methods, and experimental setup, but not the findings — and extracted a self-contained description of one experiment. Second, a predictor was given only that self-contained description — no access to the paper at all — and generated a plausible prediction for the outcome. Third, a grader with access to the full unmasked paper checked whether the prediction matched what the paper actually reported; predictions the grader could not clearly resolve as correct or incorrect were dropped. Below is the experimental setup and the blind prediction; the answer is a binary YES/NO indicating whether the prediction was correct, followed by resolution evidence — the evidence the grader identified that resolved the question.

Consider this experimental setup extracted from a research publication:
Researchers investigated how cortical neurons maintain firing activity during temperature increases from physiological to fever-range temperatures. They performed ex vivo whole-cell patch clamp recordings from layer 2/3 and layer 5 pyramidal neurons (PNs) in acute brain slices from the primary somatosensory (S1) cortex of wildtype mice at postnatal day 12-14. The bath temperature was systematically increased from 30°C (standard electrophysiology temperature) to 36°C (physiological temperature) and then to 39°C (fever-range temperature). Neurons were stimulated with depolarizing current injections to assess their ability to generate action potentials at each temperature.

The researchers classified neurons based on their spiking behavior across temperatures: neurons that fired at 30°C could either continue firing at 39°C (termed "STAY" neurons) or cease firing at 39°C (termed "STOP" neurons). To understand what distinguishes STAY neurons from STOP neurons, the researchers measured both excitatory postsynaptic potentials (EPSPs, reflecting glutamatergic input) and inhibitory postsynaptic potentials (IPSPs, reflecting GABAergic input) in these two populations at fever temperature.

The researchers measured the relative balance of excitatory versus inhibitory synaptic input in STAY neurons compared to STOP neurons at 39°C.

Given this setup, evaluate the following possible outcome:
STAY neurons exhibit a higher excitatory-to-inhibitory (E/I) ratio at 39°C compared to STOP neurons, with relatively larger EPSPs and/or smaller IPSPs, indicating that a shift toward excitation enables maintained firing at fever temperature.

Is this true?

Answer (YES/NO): YES